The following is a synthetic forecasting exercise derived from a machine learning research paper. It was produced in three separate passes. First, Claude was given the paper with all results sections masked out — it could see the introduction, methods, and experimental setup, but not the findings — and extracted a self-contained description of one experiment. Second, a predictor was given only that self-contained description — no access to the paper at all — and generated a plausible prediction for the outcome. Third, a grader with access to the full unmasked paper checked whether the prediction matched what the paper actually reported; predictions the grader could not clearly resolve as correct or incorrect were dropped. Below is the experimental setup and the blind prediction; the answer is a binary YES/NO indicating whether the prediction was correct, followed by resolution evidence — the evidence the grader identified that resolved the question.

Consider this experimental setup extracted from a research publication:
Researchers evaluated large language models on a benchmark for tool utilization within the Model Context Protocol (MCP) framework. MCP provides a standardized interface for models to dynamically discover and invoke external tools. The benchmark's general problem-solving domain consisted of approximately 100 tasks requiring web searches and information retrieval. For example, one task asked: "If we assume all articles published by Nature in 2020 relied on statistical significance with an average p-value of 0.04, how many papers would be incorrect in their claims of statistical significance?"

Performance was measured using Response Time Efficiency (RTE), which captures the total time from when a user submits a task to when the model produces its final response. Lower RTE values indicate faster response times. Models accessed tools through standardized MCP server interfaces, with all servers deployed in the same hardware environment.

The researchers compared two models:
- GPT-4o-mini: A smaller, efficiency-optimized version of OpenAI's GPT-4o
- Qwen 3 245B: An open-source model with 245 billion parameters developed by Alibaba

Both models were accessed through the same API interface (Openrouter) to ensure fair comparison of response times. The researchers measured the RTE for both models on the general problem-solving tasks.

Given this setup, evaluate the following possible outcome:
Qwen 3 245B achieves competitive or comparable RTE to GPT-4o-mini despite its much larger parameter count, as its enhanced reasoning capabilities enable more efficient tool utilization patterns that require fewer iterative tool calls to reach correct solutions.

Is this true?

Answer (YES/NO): NO